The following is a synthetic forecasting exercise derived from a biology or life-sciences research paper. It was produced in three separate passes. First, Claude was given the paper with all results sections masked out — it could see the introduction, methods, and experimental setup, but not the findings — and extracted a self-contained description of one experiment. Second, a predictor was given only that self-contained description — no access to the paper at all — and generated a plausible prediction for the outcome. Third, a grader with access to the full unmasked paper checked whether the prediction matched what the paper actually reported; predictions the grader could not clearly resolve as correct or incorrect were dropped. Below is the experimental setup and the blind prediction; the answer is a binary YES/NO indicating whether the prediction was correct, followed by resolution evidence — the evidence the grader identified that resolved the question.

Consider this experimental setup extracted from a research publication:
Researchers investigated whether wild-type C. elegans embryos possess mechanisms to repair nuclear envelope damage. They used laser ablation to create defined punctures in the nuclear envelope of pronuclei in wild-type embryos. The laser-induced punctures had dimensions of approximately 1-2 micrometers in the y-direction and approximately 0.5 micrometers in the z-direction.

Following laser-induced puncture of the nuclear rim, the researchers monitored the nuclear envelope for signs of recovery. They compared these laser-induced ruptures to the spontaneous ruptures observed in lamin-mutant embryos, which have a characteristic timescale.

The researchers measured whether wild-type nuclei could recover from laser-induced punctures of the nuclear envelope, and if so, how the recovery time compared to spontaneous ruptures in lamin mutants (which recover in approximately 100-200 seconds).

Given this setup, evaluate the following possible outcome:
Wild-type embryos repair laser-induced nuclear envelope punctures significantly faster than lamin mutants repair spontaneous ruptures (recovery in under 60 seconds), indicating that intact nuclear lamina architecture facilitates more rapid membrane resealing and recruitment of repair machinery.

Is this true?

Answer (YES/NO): NO